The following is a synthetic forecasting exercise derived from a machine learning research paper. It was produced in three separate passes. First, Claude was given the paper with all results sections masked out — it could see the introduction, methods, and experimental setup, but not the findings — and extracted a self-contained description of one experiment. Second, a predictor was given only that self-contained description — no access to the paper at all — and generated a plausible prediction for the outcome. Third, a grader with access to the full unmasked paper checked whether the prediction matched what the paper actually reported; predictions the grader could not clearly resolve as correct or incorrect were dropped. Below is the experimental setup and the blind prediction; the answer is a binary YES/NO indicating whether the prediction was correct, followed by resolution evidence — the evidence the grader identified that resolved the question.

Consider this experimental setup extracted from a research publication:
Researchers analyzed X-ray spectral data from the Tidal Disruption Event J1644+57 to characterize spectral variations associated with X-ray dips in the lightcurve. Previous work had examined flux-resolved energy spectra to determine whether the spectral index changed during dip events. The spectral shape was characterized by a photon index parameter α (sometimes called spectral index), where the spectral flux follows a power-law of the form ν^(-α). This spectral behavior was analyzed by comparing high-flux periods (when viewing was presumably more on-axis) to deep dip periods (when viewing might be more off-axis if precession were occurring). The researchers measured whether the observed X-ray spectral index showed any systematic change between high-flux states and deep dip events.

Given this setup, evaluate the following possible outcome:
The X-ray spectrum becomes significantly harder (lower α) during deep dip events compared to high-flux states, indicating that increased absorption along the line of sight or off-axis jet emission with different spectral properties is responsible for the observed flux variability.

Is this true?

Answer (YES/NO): NO